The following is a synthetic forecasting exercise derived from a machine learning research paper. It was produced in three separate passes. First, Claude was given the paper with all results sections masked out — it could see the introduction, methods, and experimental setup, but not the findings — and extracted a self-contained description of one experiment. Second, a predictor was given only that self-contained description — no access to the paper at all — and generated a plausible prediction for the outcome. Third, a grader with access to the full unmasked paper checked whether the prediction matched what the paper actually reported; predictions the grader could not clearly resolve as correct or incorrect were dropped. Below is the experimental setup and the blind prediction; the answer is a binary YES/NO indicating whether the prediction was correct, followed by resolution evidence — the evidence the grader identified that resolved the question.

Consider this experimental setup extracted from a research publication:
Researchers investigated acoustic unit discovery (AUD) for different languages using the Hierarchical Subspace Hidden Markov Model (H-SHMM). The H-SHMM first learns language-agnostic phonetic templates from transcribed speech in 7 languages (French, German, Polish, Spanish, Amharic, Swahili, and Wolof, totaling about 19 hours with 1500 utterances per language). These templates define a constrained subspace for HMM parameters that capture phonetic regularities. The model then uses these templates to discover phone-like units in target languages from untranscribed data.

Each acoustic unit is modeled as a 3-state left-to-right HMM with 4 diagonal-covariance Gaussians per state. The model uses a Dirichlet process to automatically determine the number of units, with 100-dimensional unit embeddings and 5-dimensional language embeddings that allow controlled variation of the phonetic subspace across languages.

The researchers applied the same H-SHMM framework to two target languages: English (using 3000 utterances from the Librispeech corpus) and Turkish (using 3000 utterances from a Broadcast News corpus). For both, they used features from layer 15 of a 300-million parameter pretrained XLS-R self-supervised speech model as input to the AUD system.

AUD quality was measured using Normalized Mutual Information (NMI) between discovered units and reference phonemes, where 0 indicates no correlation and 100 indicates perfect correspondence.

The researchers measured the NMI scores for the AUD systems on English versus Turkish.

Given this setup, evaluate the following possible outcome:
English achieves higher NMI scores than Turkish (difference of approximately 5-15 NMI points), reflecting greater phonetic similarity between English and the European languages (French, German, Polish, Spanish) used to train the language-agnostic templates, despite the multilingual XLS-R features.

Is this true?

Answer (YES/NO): YES